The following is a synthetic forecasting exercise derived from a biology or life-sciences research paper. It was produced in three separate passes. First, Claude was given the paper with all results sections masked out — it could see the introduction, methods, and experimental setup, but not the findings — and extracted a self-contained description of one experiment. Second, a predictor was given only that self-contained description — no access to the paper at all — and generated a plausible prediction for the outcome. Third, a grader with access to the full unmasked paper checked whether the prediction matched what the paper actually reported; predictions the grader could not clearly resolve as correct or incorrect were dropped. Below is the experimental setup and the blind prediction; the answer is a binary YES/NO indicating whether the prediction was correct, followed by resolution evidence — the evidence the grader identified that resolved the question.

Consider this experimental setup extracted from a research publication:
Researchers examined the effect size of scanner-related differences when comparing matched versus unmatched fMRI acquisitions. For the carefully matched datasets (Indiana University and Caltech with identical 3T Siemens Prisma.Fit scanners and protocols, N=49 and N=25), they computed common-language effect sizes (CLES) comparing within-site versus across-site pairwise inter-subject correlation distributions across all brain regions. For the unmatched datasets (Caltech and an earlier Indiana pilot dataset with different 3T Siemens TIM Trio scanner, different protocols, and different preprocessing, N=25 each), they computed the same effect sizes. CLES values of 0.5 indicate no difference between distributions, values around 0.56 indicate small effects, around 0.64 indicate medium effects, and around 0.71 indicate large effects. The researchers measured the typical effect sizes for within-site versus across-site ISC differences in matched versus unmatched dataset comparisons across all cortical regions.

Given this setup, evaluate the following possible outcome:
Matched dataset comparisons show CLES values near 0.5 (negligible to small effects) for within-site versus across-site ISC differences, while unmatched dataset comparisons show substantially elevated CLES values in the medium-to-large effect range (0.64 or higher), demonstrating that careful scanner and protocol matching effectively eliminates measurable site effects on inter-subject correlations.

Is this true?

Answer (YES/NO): NO